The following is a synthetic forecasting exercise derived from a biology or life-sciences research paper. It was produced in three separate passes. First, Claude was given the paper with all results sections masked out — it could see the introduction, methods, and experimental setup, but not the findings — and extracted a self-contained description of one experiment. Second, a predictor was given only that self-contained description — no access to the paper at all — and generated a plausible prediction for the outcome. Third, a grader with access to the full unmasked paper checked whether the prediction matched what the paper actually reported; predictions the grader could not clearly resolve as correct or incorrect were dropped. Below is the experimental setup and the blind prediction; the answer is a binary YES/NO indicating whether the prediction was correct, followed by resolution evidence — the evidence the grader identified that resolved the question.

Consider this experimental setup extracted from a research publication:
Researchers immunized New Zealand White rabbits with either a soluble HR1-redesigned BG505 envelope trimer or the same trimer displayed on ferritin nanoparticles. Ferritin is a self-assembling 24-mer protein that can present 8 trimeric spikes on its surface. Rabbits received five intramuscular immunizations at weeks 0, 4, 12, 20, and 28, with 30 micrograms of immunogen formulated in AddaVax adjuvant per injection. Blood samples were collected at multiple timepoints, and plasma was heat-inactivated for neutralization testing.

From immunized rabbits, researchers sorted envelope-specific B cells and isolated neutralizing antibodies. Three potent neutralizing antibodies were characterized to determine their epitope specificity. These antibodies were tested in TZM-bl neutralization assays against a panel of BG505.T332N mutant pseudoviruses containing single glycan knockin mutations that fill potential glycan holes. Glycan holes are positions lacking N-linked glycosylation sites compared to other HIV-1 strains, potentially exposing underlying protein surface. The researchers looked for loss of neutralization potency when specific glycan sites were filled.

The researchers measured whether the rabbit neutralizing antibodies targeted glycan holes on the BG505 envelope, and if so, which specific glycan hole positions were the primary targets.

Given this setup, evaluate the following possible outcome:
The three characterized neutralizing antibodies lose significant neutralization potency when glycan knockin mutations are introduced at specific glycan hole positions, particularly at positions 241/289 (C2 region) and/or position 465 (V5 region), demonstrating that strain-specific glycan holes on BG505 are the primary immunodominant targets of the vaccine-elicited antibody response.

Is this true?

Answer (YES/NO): YES